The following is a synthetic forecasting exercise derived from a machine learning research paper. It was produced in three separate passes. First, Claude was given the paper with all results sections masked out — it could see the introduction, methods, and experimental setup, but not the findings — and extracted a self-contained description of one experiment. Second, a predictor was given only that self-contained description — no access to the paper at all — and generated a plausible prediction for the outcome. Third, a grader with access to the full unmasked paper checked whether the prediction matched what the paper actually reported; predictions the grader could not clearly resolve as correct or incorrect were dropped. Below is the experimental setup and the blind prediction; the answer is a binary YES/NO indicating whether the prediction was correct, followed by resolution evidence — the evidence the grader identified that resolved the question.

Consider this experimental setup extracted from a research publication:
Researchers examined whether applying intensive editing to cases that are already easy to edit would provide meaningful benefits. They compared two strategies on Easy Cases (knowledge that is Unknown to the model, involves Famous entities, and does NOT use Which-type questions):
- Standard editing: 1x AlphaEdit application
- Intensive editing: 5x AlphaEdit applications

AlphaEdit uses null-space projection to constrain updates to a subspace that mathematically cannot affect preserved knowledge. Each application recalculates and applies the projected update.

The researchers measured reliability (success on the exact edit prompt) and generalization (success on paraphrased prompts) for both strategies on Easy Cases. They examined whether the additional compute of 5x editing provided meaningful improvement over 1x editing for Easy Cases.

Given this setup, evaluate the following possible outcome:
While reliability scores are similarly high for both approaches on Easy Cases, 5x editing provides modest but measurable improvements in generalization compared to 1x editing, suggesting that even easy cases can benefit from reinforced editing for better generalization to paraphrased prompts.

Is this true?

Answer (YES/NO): NO